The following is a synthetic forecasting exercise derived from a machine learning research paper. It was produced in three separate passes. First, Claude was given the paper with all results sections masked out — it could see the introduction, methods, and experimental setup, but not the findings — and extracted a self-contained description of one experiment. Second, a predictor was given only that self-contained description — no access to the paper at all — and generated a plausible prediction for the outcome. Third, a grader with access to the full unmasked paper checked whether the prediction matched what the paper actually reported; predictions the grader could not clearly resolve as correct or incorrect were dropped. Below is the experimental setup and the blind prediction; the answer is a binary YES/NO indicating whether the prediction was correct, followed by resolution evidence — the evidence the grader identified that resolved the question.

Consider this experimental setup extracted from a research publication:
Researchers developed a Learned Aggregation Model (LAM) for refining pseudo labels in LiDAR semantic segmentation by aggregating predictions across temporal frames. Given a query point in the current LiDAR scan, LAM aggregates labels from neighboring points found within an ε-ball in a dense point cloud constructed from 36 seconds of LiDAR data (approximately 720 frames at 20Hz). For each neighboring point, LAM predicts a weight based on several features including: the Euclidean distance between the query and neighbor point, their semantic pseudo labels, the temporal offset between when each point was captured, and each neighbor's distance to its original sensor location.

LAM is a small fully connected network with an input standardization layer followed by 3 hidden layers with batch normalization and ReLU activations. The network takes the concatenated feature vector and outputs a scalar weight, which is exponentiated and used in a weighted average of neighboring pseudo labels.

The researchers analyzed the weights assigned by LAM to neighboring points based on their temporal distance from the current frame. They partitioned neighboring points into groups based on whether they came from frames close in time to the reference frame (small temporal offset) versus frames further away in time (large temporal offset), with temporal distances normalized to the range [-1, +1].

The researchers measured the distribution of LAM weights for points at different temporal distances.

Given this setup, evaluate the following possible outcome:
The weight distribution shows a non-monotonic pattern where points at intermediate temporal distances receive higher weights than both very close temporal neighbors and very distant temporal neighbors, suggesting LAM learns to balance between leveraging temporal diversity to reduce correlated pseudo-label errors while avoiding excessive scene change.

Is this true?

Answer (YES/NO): NO